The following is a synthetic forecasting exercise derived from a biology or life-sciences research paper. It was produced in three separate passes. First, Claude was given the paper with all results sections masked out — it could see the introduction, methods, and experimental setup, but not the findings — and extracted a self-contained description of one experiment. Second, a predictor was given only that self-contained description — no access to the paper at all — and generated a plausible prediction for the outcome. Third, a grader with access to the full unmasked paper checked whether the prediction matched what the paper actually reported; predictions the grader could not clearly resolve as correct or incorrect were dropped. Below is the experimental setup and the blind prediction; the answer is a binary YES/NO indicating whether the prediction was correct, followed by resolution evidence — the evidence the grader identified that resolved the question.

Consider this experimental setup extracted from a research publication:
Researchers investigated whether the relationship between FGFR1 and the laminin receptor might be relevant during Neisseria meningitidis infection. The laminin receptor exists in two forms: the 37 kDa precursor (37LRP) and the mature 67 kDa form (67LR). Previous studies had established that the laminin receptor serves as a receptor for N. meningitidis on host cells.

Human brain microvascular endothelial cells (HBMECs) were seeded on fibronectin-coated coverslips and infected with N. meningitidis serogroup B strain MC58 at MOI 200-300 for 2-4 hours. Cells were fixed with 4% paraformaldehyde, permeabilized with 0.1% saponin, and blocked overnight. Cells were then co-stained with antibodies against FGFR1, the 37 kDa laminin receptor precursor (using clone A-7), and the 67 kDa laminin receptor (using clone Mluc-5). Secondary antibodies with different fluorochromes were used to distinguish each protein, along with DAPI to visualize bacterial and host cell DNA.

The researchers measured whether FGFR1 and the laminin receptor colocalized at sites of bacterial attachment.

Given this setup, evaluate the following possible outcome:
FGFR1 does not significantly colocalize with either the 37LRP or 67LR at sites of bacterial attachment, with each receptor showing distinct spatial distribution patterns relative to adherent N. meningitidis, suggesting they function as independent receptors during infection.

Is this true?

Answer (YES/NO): NO